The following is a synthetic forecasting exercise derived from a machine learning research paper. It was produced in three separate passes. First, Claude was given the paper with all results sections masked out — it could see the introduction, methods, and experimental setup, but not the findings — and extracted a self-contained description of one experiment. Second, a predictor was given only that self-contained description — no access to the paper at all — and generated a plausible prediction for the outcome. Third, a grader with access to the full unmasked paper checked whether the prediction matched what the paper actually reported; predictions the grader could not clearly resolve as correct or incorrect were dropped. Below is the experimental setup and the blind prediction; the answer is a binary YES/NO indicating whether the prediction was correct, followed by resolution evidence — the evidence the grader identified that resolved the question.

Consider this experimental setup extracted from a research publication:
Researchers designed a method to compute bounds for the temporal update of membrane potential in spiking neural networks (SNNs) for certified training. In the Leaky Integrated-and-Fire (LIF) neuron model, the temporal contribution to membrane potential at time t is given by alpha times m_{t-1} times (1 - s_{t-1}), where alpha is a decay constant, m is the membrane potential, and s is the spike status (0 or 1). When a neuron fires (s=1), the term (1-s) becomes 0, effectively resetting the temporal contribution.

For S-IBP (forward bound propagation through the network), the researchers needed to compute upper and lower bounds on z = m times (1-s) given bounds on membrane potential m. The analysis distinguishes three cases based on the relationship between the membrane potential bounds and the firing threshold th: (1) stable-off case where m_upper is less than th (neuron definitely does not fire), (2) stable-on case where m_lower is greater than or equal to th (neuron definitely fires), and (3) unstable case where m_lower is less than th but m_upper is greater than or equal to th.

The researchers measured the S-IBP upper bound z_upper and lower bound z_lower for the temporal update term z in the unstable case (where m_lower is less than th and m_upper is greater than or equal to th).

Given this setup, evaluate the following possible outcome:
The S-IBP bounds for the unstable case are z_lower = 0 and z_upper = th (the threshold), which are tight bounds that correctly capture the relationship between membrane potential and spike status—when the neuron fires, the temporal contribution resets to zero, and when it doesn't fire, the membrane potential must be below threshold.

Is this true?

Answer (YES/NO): NO